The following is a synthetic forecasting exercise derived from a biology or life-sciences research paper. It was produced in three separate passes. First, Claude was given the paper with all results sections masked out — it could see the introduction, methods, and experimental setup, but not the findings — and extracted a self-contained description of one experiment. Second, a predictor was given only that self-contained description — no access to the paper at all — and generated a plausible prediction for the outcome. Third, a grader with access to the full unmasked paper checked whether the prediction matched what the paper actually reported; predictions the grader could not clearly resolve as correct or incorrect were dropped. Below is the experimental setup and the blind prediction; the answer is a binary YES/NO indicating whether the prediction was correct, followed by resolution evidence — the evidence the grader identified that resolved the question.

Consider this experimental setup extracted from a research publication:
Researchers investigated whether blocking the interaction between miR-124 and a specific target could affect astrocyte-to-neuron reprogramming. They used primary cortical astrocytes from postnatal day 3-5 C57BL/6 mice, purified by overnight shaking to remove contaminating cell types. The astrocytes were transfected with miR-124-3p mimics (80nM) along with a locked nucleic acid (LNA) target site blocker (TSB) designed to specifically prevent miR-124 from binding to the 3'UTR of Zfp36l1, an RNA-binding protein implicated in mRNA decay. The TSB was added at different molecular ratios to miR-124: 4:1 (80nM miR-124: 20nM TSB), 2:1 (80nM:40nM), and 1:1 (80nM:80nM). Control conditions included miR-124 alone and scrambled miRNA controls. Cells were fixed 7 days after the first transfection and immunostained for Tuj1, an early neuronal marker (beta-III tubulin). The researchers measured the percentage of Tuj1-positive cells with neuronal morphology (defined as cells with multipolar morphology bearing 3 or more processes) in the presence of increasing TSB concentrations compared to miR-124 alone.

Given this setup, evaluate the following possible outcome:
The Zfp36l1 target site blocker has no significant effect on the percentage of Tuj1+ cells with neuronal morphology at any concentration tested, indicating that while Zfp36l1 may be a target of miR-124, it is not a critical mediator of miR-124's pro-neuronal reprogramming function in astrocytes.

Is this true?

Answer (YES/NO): NO